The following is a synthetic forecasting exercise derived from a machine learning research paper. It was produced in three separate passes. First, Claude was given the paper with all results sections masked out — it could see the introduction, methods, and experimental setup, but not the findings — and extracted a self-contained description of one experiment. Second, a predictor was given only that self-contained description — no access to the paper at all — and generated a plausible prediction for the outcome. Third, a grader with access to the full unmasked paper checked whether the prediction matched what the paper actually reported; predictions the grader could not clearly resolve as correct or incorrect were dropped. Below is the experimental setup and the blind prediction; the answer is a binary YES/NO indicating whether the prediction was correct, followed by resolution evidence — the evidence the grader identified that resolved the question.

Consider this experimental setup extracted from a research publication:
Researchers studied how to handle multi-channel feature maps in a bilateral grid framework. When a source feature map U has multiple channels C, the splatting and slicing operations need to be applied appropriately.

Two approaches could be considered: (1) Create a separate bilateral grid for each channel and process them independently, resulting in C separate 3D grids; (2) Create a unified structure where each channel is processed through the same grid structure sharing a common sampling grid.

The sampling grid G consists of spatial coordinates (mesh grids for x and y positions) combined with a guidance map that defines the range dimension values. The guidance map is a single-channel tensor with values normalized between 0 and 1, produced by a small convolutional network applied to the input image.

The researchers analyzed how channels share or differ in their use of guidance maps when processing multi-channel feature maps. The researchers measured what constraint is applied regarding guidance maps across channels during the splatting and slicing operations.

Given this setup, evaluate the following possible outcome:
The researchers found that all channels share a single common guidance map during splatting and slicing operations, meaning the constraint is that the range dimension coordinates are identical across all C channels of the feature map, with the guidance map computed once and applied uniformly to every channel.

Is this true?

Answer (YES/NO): YES